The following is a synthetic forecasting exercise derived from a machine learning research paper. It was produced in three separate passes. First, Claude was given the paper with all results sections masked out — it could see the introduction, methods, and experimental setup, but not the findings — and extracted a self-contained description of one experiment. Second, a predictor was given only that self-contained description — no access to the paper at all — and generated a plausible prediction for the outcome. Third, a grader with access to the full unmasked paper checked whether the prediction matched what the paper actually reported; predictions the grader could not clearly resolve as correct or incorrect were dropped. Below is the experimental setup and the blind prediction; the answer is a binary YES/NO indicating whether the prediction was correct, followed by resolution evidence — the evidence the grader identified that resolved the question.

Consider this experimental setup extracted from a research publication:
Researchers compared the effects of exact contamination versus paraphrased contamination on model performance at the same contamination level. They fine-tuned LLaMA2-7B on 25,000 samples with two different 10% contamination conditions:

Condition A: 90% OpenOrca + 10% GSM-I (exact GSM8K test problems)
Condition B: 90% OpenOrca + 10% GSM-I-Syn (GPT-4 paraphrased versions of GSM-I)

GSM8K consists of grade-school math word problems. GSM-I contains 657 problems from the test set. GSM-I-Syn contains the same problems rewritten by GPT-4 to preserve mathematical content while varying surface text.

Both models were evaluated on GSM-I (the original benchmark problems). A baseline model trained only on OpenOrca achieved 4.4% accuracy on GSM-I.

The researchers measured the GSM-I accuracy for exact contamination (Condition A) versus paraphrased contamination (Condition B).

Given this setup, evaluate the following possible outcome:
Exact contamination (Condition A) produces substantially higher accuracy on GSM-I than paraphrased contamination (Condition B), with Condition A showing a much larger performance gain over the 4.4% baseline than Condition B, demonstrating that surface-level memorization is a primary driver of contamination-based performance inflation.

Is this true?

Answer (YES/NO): YES